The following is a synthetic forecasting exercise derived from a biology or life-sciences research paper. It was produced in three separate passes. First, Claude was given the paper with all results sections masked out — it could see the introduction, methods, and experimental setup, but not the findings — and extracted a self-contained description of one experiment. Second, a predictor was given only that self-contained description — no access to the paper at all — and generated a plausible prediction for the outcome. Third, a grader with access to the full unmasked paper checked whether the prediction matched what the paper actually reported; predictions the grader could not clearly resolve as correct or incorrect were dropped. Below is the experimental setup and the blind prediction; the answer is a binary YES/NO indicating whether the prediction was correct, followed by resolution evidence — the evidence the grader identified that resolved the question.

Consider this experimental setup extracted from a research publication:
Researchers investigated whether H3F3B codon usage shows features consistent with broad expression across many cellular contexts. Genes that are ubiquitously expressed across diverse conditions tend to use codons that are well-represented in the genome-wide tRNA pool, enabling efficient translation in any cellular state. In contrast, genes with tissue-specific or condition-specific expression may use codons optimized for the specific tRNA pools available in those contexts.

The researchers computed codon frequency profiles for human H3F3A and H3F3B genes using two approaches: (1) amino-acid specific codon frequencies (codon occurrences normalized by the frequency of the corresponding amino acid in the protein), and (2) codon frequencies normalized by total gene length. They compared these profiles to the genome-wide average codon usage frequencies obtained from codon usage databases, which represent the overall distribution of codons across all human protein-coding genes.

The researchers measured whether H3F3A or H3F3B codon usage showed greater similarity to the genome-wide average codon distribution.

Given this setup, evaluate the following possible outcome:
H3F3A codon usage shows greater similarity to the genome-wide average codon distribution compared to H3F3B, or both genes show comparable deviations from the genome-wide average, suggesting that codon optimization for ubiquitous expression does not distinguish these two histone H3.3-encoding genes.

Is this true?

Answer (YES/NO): NO